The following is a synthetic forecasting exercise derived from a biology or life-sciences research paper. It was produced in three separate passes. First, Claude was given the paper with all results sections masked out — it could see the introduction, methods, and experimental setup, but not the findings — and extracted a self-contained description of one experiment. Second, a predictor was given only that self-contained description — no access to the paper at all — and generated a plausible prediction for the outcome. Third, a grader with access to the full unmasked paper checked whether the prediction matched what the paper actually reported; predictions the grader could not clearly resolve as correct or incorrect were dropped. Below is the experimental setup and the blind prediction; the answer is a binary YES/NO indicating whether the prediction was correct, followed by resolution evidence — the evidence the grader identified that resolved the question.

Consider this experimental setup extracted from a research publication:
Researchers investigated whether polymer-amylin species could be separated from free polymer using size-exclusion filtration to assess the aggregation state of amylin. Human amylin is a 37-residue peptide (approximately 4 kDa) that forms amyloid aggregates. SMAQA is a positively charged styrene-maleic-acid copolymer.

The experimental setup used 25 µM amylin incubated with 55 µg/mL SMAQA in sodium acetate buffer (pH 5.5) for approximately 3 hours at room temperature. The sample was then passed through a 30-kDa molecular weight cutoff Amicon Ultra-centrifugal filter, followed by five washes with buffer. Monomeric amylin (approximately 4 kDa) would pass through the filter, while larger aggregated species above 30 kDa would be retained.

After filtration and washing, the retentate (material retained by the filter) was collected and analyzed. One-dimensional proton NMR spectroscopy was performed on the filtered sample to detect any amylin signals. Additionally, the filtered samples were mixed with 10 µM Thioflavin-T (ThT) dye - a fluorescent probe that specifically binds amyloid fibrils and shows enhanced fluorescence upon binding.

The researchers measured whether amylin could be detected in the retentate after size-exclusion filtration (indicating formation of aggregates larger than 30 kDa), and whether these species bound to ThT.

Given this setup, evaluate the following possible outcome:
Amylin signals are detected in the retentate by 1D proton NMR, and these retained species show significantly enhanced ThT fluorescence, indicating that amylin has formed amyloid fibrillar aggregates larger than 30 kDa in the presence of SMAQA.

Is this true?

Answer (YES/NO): NO